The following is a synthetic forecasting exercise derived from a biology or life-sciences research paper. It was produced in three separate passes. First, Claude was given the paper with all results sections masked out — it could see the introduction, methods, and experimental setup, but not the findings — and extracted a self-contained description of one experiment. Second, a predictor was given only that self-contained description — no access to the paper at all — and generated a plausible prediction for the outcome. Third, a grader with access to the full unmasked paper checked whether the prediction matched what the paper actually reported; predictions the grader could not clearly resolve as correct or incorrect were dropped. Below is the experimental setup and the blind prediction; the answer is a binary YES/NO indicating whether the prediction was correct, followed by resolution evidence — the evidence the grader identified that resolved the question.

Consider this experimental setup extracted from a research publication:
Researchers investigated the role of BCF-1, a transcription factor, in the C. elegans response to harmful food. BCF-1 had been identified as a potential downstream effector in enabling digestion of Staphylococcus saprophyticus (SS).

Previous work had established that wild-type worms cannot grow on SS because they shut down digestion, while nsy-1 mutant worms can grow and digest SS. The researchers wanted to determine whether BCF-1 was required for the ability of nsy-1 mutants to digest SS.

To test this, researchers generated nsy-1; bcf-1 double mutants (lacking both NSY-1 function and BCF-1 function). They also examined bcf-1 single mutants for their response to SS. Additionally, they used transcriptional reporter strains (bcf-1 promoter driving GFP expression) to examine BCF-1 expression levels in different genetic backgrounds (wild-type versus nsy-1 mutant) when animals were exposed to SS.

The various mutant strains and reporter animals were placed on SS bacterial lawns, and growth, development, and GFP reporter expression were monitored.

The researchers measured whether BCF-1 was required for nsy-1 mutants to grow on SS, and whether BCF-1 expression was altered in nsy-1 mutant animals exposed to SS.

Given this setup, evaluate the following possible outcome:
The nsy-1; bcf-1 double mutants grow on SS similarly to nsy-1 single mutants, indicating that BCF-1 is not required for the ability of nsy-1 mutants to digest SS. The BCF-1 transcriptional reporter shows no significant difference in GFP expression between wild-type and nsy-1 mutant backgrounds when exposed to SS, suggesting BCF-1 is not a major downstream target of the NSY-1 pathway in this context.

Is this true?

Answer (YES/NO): NO